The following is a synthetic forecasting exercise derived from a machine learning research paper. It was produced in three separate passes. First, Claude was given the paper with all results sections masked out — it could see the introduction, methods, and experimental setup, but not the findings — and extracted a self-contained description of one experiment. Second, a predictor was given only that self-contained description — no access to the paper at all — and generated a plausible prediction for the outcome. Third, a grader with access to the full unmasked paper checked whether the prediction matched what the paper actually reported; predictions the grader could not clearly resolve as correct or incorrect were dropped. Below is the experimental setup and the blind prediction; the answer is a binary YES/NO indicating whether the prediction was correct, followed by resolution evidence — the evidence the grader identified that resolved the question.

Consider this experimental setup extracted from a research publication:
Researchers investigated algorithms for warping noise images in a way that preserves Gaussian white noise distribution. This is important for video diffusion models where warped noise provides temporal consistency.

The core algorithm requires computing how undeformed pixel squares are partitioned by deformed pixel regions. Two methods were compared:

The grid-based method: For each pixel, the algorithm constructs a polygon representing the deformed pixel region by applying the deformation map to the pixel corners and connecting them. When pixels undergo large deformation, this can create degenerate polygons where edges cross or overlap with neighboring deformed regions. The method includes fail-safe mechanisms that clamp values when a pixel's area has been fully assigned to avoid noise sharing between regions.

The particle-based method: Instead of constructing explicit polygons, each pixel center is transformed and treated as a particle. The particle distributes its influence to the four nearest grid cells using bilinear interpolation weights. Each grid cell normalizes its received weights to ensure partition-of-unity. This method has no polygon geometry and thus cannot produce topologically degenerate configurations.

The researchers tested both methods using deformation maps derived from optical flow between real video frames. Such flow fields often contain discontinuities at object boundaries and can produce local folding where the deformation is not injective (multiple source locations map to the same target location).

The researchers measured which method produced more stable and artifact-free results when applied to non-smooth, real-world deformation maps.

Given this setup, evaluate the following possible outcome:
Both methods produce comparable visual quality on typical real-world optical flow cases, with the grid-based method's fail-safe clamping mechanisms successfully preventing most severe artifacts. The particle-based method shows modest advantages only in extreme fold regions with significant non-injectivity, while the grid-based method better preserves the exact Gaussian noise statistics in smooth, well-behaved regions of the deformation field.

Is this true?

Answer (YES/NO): NO